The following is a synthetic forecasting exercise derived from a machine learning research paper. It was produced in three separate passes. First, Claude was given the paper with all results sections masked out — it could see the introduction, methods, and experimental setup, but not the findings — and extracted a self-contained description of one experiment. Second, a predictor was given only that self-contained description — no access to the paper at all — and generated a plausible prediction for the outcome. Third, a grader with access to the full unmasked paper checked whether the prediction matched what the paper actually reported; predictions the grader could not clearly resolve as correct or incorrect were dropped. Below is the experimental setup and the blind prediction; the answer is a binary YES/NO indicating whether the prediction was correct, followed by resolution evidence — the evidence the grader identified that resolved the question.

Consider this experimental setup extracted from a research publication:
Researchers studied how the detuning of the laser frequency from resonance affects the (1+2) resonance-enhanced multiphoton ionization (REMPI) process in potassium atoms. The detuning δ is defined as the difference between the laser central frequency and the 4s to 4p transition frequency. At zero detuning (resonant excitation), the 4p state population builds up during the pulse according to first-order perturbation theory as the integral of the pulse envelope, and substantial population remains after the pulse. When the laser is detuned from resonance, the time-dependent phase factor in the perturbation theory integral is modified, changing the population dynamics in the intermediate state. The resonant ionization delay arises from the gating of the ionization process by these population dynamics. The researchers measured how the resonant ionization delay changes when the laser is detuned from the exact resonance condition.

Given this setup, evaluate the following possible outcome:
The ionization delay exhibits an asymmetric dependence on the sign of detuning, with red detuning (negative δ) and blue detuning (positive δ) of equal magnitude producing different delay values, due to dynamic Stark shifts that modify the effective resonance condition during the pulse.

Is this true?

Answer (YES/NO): NO